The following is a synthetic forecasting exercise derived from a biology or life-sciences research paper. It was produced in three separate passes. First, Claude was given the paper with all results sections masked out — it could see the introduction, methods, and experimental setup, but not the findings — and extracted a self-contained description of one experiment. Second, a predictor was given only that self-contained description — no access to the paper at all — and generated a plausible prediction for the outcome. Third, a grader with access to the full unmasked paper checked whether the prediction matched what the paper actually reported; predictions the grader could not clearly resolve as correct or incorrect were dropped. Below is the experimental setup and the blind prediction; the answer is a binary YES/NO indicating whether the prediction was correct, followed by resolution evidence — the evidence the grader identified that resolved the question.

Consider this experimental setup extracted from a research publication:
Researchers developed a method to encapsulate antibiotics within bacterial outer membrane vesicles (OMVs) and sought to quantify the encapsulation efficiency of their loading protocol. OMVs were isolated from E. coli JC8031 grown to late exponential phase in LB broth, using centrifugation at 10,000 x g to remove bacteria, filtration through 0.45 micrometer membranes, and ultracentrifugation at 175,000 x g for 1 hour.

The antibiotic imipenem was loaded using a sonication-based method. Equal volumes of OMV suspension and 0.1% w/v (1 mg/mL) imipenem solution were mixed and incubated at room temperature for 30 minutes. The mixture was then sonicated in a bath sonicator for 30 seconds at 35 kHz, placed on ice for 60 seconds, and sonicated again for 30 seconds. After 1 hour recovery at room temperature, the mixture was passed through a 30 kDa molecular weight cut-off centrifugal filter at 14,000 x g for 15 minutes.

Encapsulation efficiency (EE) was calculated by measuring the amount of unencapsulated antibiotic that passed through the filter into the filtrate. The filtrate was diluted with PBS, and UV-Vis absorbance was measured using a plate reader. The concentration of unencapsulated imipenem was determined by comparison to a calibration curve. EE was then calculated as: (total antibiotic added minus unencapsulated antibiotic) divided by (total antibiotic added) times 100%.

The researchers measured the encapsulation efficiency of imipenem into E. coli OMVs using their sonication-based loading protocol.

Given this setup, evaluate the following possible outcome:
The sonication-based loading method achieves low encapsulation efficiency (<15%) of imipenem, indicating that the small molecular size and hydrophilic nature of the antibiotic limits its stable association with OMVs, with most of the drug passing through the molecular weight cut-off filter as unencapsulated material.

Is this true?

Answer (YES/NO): NO